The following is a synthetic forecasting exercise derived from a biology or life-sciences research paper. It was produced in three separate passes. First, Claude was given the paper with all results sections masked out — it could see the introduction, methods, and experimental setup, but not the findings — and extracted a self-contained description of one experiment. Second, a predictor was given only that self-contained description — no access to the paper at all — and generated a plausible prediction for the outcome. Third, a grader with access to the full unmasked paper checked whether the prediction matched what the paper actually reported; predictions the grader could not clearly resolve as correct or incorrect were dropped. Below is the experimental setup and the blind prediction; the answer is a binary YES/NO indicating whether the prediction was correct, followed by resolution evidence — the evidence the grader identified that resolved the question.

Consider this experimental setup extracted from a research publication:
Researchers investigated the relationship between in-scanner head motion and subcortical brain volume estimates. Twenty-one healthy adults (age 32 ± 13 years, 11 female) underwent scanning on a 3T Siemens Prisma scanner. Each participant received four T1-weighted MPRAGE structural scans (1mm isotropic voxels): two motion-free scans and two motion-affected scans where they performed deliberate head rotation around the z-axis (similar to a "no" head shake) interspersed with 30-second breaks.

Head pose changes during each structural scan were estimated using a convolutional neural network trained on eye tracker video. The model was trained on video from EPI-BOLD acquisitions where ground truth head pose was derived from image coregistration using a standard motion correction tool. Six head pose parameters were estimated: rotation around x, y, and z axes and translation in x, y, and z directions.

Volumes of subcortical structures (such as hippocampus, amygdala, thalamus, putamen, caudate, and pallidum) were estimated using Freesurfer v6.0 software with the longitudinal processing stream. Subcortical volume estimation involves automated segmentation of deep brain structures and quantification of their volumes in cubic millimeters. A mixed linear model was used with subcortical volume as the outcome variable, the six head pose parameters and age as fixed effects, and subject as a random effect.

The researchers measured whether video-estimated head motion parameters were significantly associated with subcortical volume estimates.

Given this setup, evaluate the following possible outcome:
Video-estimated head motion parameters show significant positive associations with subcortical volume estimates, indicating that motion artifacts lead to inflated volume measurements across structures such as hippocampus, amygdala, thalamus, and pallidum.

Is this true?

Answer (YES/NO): NO